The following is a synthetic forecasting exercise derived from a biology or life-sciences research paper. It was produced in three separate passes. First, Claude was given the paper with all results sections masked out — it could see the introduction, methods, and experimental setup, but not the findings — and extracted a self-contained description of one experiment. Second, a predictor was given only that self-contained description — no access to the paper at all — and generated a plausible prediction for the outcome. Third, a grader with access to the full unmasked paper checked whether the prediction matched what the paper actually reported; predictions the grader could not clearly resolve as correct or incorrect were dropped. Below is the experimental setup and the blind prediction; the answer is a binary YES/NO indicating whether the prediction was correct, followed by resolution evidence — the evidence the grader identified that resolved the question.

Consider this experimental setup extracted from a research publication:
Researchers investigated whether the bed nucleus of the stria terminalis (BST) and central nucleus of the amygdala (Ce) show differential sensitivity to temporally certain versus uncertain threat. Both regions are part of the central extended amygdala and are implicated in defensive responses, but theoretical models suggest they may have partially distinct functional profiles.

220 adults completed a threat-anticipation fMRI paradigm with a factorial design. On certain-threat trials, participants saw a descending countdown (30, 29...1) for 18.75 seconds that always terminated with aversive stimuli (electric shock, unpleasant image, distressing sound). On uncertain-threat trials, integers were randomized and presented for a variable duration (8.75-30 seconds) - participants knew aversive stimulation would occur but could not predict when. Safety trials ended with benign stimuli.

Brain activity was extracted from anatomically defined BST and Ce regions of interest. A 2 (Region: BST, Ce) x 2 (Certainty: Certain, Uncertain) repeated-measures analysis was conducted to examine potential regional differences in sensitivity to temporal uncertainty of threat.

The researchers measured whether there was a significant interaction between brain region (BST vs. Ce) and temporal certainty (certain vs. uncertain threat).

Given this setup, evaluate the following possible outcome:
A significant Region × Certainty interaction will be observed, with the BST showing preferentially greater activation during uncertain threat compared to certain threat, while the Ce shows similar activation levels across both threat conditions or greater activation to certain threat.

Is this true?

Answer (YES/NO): NO